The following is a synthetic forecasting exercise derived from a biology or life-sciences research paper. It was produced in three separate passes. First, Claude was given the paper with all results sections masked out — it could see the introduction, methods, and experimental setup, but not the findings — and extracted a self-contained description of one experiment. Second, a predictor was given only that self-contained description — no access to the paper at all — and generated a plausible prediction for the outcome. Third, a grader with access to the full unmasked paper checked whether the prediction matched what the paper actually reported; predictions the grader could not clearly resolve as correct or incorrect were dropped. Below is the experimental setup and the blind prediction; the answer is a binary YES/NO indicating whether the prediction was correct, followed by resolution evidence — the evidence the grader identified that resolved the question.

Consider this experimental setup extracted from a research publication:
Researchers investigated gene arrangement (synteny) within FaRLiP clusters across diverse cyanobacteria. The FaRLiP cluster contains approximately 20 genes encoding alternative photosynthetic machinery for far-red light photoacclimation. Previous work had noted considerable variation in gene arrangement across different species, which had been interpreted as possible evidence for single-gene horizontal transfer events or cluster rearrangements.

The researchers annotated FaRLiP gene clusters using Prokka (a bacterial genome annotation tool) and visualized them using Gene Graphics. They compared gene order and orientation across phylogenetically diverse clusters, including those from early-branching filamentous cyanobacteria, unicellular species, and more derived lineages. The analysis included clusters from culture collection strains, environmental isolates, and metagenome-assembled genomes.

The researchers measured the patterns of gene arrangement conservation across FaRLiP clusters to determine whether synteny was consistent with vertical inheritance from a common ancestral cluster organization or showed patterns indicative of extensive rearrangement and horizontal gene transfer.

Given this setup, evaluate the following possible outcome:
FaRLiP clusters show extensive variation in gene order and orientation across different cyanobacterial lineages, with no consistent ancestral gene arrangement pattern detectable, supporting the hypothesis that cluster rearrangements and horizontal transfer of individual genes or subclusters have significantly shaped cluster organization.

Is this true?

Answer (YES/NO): NO